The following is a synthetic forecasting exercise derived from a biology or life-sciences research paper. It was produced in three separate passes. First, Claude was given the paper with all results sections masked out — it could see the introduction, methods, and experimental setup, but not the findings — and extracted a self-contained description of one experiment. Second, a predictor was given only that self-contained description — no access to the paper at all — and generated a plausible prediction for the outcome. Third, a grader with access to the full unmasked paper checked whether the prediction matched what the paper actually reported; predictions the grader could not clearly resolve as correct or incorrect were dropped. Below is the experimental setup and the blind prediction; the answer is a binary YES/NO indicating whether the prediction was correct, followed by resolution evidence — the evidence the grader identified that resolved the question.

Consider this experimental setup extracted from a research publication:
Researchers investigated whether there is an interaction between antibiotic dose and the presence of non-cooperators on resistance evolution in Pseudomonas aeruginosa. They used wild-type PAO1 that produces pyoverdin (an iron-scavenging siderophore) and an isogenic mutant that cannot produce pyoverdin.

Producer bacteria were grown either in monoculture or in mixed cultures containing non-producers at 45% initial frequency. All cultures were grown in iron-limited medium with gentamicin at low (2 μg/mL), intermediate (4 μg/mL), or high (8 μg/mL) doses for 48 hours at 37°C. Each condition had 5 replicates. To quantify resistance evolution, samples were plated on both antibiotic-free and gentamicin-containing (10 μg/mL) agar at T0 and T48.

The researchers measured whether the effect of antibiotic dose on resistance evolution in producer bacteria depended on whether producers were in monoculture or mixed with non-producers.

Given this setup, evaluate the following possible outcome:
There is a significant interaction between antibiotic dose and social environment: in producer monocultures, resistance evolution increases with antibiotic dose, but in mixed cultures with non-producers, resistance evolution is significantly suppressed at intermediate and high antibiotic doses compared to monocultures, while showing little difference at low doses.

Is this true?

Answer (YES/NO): NO